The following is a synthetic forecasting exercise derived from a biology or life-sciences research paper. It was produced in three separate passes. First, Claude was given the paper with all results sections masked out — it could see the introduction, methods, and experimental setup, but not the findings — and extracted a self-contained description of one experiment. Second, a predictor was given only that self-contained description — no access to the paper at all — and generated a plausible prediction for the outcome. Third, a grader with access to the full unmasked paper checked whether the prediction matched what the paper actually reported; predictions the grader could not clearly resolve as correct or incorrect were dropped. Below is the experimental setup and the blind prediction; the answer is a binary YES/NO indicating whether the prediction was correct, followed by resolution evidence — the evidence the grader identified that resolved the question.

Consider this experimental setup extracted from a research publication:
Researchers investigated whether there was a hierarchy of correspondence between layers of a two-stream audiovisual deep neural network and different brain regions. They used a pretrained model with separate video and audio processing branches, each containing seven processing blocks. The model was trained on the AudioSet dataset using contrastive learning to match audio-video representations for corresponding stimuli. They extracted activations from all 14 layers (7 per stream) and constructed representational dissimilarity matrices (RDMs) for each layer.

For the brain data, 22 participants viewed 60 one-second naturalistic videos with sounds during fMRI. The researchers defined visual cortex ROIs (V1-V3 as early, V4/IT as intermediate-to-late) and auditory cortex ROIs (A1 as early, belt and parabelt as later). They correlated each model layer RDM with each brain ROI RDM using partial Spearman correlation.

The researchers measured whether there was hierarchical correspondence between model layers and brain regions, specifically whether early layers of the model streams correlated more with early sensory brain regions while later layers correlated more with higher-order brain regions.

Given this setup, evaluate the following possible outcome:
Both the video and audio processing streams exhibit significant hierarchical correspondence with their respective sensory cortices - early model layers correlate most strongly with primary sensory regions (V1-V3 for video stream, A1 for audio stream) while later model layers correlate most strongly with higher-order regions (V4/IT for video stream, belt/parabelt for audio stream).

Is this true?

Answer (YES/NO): YES